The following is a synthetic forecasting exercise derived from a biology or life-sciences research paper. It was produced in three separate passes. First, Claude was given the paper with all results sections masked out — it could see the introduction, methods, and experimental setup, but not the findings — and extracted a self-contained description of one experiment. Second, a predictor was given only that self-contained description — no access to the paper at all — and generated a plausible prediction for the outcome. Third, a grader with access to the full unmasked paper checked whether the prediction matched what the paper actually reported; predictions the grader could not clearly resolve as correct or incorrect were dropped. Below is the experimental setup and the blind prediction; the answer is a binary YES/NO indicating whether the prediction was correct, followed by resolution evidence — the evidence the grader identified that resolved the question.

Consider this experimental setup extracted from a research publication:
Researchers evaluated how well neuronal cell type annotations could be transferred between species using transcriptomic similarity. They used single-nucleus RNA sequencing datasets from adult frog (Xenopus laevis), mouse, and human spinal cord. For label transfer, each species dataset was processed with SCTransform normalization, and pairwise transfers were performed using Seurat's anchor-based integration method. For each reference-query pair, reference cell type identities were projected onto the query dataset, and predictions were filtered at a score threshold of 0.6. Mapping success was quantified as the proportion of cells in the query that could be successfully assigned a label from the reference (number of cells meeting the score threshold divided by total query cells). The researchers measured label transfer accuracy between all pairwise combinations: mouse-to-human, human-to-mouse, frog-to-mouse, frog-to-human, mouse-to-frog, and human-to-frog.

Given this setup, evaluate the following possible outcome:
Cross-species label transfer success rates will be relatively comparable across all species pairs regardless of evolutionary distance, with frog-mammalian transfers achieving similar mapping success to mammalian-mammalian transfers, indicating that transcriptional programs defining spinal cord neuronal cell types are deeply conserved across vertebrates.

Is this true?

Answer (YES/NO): NO